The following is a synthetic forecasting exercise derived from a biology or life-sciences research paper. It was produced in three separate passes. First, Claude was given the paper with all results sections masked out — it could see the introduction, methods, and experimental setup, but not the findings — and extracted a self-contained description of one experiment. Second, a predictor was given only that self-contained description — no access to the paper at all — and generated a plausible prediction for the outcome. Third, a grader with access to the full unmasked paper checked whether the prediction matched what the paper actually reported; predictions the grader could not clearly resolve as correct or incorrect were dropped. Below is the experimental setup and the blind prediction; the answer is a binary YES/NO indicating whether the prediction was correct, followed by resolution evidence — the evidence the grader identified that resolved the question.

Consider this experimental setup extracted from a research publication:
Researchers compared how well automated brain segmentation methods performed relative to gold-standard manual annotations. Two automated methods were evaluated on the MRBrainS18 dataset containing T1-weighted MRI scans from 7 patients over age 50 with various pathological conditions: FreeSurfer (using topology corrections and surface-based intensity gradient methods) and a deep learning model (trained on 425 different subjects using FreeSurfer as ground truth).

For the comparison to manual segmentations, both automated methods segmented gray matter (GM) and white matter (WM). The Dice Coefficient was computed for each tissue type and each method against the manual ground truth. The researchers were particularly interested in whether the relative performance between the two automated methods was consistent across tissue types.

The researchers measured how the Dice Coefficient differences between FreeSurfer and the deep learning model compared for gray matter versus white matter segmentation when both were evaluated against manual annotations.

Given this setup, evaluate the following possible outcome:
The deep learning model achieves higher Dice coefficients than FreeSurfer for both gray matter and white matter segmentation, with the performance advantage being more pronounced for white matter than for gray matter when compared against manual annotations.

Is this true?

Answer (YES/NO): NO